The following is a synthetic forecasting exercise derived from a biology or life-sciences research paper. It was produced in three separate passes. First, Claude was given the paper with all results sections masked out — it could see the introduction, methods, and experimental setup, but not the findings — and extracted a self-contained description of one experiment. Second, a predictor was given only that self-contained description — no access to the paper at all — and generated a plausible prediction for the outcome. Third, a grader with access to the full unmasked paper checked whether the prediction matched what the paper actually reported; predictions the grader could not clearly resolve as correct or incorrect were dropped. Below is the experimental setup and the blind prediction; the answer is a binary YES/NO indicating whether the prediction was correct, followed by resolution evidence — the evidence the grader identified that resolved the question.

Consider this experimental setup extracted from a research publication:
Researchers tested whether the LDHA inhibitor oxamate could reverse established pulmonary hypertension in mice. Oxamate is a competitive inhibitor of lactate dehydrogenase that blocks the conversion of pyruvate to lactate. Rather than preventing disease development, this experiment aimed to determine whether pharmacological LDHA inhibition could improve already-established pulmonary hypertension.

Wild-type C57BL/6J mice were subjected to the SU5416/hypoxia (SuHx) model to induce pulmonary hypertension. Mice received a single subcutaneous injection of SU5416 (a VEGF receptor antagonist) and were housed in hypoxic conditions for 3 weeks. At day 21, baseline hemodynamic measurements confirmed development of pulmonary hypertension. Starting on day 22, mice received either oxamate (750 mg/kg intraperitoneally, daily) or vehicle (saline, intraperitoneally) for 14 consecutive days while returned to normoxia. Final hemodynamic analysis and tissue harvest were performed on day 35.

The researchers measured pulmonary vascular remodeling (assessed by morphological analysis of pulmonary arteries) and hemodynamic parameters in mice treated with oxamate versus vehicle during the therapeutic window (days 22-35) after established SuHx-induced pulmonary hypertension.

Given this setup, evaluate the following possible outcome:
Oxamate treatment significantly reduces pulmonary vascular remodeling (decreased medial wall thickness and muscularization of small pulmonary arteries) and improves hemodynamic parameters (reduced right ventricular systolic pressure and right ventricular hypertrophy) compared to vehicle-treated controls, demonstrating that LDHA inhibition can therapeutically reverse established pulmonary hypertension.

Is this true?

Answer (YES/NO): YES